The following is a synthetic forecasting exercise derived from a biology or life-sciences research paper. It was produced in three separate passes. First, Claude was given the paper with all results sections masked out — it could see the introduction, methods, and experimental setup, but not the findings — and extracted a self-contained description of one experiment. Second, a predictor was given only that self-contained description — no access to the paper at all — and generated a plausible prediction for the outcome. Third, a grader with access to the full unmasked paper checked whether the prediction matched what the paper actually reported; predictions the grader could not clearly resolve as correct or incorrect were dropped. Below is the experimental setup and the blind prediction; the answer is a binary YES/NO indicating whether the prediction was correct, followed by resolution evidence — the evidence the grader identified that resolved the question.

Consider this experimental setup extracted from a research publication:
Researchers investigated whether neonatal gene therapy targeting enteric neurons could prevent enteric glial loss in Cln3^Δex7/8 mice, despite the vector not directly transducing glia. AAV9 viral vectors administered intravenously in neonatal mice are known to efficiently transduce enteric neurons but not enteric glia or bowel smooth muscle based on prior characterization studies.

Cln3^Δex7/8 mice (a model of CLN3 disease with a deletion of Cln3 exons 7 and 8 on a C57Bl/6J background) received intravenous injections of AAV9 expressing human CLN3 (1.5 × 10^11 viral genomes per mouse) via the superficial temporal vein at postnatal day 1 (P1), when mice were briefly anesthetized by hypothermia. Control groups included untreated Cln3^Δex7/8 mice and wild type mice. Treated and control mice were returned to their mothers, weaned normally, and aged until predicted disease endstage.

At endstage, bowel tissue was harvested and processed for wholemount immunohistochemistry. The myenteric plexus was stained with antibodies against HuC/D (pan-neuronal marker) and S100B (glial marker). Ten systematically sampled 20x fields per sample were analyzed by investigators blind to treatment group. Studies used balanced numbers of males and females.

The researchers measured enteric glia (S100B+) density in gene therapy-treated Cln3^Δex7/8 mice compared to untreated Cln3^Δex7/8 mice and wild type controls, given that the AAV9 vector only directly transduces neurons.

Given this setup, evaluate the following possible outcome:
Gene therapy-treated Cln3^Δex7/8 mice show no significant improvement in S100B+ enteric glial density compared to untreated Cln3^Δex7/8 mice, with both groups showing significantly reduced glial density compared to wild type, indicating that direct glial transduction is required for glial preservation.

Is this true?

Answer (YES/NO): NO